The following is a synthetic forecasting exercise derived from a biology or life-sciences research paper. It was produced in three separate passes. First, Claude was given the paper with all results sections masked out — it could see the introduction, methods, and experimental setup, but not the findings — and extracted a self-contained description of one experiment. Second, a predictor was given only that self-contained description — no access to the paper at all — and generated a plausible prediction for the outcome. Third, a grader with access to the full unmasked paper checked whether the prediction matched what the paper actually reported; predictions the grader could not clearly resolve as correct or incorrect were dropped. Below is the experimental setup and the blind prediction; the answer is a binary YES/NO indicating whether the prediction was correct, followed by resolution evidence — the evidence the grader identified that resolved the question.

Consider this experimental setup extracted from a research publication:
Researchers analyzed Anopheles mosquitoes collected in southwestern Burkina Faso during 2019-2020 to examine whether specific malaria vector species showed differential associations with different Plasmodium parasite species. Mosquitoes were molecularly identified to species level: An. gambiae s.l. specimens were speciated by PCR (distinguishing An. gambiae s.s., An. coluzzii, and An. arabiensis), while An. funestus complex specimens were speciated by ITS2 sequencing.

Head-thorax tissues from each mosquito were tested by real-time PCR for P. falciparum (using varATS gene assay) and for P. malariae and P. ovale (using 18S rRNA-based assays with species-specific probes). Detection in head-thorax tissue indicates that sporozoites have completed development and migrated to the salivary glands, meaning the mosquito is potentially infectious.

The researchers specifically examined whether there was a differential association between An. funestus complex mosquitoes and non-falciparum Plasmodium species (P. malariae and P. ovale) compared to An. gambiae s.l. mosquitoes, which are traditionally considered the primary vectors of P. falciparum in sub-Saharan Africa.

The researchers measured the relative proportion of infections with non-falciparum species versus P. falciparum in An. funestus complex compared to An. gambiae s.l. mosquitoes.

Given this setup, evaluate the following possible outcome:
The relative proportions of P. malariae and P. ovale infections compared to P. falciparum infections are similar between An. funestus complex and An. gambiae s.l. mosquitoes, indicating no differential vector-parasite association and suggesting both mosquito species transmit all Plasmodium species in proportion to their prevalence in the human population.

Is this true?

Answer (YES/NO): NO